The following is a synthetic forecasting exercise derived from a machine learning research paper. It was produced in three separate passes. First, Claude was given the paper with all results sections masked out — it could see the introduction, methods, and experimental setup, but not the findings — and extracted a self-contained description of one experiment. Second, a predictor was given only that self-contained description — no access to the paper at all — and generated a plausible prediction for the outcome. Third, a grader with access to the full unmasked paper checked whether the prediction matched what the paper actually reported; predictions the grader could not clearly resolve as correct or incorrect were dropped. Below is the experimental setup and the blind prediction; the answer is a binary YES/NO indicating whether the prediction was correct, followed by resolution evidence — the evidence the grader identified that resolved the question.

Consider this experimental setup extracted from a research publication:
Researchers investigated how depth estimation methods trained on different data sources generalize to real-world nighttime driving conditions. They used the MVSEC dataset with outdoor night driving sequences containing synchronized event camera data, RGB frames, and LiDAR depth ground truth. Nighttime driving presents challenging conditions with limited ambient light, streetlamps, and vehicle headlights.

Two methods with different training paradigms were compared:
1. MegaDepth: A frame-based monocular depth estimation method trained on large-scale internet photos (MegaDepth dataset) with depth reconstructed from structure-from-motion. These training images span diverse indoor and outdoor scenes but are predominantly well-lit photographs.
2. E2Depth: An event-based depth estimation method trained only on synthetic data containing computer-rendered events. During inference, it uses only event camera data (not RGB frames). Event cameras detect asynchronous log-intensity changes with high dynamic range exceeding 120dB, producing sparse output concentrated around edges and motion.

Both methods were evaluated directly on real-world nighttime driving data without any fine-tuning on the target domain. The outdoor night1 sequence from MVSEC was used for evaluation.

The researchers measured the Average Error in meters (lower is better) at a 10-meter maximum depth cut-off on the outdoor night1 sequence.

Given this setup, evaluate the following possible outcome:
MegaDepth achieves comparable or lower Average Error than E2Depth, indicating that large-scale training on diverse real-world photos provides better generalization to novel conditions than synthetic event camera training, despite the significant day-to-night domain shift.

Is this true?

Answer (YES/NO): NO